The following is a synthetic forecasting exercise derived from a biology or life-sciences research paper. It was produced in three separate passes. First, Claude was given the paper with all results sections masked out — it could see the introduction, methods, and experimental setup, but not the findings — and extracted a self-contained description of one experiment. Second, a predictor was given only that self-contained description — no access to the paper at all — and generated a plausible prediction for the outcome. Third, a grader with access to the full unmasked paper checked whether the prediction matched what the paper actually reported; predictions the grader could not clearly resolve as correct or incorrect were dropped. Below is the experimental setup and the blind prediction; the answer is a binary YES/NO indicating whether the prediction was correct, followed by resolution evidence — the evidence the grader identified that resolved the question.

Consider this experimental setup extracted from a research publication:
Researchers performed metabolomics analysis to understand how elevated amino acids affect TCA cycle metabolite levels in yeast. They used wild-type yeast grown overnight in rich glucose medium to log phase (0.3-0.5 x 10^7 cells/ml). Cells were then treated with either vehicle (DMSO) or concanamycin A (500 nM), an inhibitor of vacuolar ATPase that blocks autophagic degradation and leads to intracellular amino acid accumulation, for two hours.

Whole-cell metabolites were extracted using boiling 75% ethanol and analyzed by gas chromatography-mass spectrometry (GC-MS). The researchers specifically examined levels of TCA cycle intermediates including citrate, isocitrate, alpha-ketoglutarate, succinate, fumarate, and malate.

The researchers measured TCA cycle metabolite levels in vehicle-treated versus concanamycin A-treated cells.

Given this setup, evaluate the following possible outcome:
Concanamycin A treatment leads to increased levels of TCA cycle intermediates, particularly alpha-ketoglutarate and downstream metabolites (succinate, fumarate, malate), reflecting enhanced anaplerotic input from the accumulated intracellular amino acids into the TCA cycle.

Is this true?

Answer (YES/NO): NO